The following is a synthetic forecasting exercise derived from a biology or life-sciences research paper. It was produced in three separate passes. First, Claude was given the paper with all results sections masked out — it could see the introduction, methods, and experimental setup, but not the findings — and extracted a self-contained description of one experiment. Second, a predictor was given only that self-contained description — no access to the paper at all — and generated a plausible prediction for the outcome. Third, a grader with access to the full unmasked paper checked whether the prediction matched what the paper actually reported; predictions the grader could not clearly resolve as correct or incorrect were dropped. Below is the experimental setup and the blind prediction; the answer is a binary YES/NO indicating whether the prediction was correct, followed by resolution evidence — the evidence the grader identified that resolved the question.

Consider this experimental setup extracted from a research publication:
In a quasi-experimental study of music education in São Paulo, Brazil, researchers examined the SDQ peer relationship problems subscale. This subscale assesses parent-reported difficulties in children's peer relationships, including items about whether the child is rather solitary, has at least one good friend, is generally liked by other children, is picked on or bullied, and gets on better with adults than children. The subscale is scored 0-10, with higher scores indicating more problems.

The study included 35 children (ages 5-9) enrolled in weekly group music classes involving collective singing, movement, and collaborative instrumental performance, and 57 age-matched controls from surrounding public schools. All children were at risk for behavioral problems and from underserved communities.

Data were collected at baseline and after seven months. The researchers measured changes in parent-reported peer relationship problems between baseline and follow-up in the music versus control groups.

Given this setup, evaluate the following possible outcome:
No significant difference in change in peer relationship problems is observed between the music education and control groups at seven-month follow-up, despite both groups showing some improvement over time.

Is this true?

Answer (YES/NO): YES